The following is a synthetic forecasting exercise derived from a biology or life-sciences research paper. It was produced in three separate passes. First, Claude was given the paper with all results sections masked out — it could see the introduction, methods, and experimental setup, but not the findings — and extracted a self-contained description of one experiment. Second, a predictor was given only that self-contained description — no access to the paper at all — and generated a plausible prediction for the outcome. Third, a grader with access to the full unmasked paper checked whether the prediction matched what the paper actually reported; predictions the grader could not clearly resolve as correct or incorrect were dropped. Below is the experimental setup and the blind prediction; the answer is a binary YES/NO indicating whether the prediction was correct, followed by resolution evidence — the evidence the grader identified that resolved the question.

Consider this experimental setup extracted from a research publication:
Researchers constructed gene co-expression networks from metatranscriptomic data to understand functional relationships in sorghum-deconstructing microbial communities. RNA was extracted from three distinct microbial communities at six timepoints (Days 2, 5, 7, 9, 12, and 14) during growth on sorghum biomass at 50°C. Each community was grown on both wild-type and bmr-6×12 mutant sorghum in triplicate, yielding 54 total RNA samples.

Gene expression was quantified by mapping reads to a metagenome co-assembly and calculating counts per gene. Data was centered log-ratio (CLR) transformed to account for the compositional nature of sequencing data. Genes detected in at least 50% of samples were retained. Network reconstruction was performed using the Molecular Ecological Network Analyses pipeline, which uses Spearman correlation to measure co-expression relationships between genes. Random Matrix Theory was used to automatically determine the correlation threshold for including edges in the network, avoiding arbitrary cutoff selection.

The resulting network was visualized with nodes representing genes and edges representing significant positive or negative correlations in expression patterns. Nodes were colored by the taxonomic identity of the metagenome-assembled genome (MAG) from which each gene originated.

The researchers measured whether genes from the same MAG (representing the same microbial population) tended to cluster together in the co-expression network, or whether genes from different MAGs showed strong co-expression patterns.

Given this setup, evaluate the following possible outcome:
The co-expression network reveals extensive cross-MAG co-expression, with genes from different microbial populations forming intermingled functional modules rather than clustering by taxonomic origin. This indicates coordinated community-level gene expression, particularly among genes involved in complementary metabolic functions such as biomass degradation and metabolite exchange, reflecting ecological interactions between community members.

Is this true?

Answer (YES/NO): NO